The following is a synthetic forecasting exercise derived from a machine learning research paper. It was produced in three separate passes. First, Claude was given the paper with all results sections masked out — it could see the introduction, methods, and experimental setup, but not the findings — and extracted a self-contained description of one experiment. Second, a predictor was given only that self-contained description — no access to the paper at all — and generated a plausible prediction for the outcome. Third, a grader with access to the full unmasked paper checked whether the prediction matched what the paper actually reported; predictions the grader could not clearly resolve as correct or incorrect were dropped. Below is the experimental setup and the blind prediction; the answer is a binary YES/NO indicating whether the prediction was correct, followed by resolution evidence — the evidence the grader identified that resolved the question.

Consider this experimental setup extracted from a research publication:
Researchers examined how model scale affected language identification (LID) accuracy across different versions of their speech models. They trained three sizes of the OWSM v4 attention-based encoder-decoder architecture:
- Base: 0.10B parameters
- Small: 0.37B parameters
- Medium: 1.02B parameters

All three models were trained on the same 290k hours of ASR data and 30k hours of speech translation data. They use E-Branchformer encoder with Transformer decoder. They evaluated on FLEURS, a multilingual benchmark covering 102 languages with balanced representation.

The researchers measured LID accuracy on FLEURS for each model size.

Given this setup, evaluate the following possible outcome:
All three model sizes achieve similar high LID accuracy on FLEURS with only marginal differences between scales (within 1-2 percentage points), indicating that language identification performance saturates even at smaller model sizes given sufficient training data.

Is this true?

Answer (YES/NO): NO